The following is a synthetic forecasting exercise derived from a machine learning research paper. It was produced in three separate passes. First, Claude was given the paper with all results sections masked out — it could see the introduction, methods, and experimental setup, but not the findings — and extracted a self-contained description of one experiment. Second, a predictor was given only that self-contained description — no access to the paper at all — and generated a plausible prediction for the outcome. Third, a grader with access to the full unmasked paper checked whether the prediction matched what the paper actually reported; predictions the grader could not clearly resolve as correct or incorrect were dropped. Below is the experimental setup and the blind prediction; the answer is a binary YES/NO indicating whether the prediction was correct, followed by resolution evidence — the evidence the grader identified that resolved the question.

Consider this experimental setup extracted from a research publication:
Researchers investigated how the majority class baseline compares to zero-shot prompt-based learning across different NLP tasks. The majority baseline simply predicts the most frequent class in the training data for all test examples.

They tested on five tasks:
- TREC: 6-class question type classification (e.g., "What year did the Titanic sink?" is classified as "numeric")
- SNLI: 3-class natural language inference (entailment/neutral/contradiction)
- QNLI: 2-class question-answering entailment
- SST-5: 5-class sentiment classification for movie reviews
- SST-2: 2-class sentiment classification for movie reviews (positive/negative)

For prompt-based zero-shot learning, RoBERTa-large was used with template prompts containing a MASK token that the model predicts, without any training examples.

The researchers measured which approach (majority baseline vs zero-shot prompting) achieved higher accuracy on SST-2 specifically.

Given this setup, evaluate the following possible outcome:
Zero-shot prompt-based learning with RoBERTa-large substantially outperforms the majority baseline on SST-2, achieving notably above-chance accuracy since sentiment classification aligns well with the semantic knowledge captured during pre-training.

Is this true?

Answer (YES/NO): YES